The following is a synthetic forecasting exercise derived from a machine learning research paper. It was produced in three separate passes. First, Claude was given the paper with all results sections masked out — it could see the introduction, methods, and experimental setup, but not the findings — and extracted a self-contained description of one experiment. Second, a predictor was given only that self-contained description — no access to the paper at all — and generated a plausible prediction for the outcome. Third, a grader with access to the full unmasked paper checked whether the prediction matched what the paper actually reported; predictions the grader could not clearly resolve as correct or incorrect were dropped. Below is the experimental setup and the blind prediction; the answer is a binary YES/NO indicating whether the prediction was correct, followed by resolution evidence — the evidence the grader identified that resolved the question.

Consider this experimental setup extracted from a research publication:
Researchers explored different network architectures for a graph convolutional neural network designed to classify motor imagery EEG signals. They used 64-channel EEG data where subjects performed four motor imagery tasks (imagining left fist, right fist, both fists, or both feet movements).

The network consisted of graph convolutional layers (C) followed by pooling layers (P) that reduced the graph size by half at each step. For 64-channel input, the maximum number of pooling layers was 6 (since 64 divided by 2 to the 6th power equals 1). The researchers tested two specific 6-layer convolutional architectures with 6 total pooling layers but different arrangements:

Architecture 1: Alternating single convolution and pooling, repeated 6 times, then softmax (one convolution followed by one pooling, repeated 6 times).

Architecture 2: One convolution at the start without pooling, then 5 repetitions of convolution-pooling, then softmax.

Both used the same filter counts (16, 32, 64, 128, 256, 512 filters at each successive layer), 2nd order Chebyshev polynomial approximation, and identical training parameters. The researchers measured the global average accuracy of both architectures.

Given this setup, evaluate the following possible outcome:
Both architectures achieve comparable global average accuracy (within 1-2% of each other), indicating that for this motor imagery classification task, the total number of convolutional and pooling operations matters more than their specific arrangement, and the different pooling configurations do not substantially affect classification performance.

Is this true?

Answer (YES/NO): YES